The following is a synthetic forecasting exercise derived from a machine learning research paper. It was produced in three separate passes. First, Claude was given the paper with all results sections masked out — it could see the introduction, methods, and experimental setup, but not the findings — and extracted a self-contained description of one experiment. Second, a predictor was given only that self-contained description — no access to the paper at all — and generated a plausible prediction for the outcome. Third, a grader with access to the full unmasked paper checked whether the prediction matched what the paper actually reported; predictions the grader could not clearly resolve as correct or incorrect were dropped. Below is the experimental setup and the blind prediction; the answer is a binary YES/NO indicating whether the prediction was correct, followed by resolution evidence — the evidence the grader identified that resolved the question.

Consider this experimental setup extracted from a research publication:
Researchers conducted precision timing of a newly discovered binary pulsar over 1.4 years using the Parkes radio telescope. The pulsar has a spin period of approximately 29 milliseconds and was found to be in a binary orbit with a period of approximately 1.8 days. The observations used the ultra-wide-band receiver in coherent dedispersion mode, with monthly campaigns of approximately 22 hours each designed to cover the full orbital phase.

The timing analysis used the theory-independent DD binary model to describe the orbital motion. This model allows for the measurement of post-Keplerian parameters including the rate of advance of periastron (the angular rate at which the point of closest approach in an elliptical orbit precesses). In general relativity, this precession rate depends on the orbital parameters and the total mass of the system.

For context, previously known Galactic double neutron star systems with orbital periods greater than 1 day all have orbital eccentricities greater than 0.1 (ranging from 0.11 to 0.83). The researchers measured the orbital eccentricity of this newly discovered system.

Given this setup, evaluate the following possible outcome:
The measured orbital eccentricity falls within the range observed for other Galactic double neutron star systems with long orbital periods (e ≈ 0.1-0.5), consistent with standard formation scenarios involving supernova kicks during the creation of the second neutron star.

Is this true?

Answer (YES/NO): NO